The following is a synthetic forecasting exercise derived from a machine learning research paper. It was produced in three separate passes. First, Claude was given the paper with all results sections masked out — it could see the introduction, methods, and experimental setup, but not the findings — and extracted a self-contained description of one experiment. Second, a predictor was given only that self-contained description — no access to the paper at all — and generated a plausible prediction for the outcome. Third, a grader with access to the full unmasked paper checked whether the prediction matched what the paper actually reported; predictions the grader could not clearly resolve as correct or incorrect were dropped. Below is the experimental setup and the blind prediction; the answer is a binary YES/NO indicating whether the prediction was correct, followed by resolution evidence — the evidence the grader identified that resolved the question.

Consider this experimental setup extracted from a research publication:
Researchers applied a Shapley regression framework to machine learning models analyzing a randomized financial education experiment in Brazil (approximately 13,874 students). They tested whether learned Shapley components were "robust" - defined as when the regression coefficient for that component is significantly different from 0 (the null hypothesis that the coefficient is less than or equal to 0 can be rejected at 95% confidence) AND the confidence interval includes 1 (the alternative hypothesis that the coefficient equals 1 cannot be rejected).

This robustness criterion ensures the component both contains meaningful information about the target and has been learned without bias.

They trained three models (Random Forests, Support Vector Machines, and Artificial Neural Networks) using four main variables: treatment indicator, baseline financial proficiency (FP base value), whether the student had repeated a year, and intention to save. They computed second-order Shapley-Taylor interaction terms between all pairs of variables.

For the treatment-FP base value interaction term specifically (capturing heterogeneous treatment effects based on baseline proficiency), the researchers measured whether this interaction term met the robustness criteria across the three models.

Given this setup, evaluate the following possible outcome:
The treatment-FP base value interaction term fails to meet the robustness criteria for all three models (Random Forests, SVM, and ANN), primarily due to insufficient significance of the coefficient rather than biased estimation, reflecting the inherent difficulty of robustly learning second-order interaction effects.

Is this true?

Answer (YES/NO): NO